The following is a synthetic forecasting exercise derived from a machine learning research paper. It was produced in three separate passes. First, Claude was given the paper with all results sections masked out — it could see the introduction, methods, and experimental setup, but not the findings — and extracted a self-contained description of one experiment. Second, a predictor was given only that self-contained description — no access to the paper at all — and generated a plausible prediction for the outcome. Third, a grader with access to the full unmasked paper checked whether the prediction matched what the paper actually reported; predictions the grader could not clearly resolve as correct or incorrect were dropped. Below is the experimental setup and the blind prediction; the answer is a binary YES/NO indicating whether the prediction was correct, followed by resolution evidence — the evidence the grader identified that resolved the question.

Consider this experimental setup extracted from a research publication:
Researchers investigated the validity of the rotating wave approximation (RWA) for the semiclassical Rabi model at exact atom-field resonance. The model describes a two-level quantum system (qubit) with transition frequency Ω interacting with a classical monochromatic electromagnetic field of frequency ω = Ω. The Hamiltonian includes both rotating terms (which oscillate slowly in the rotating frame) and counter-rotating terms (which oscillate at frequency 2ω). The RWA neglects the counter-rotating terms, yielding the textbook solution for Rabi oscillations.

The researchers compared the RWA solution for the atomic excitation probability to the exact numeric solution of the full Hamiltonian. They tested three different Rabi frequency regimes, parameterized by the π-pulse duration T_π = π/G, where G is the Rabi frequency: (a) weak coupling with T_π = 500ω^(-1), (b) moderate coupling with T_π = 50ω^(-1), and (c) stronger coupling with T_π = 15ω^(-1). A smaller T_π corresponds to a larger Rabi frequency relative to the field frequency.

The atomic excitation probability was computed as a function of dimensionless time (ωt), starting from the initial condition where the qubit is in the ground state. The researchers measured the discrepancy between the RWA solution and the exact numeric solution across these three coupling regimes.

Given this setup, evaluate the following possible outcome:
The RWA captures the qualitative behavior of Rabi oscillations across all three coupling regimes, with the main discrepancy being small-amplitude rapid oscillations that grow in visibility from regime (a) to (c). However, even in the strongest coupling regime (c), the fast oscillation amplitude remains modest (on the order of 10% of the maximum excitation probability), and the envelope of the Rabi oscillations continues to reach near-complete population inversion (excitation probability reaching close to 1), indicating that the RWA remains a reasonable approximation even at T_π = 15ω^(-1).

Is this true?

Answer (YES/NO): NO